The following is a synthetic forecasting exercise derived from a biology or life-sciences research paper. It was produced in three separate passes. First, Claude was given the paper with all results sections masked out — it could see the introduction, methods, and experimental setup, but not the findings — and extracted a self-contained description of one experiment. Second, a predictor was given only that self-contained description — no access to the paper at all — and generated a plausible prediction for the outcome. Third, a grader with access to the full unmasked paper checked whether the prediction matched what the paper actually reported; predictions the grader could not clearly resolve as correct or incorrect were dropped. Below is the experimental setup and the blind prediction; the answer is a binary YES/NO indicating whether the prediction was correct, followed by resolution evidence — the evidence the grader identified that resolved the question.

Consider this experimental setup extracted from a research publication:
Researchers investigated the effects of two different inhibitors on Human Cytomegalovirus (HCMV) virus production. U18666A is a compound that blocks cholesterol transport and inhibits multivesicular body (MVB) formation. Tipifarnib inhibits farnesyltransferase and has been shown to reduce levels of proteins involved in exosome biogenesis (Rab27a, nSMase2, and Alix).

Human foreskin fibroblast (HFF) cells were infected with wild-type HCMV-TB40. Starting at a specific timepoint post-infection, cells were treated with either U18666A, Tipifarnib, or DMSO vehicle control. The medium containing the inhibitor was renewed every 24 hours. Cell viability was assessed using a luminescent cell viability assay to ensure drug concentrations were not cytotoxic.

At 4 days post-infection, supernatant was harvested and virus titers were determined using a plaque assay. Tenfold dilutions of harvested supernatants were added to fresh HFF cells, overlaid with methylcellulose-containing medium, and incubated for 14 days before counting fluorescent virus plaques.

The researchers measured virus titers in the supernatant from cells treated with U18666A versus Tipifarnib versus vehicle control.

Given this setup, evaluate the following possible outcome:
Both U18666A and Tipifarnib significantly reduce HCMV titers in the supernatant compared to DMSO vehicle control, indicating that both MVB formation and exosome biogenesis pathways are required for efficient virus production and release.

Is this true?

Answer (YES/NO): NO